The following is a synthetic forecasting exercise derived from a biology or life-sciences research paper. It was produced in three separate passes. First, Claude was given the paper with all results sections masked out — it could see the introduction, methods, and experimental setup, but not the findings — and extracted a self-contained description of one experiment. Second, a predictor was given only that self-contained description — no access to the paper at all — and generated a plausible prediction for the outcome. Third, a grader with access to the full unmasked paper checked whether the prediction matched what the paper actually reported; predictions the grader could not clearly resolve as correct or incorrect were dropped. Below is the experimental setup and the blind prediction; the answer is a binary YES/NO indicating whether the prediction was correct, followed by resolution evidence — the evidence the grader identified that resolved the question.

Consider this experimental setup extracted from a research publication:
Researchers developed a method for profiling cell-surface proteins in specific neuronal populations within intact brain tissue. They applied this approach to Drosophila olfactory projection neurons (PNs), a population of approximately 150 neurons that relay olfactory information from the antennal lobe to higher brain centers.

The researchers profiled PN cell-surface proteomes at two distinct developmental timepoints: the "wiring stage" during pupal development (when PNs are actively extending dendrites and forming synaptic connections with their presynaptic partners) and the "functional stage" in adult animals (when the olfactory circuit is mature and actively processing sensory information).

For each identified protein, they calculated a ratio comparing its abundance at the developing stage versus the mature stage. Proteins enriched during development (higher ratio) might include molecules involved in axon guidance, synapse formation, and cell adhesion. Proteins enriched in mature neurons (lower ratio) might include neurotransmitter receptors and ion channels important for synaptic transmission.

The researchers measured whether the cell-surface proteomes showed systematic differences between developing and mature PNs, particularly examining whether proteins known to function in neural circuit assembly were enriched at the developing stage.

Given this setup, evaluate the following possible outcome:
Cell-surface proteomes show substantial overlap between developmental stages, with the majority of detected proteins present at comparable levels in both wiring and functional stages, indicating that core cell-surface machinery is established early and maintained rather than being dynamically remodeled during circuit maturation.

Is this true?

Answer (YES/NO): NO